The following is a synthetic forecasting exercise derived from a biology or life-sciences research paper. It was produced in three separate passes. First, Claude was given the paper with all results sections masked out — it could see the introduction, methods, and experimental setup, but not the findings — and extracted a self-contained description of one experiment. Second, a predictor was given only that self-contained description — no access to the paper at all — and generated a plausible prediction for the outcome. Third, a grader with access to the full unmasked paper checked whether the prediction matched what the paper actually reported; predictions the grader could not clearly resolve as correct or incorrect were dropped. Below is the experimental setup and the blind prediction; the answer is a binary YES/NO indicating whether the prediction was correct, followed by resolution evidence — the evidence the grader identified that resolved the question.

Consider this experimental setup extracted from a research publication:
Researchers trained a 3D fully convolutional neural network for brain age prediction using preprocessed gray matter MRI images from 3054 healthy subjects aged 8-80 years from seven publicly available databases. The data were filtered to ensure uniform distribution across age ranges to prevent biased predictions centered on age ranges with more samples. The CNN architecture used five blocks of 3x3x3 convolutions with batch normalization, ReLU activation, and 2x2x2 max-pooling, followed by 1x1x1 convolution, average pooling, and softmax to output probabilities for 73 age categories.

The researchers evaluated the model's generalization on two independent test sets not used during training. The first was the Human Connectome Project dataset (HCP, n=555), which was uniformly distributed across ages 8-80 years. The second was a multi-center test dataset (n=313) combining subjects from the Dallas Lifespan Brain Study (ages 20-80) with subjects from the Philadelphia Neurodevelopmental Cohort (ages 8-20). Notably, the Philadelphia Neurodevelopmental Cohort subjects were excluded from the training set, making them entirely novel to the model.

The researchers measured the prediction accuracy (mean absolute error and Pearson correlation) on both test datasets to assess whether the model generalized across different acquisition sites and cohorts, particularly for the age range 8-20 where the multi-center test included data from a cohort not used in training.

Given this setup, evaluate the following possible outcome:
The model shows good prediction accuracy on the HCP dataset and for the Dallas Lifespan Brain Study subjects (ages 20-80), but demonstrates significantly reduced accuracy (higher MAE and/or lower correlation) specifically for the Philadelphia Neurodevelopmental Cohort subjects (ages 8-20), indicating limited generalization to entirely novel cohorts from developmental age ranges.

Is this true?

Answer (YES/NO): NO